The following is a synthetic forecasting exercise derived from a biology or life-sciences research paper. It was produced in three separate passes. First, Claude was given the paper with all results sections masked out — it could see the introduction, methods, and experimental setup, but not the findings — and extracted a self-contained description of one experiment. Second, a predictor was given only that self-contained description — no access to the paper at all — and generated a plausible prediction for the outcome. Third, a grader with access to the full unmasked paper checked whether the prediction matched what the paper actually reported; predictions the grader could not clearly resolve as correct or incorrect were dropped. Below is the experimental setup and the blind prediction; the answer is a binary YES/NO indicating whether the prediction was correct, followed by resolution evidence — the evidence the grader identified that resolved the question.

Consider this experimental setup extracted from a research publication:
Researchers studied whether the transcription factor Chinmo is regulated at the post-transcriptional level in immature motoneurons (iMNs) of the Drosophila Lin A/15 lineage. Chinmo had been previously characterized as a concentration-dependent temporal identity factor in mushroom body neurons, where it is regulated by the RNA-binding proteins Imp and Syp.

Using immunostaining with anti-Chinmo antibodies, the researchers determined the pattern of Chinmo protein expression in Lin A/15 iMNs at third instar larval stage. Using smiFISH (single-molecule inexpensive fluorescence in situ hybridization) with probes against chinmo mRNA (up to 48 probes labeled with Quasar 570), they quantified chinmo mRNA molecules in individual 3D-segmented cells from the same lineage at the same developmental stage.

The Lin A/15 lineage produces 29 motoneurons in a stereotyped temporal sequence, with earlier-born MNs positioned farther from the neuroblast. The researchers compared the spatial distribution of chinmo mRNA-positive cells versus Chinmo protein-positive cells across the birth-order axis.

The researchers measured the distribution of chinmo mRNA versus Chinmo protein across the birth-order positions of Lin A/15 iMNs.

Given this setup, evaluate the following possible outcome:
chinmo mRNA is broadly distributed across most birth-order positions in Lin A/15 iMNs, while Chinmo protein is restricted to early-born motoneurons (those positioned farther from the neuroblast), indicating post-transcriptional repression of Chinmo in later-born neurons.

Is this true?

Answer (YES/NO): YES